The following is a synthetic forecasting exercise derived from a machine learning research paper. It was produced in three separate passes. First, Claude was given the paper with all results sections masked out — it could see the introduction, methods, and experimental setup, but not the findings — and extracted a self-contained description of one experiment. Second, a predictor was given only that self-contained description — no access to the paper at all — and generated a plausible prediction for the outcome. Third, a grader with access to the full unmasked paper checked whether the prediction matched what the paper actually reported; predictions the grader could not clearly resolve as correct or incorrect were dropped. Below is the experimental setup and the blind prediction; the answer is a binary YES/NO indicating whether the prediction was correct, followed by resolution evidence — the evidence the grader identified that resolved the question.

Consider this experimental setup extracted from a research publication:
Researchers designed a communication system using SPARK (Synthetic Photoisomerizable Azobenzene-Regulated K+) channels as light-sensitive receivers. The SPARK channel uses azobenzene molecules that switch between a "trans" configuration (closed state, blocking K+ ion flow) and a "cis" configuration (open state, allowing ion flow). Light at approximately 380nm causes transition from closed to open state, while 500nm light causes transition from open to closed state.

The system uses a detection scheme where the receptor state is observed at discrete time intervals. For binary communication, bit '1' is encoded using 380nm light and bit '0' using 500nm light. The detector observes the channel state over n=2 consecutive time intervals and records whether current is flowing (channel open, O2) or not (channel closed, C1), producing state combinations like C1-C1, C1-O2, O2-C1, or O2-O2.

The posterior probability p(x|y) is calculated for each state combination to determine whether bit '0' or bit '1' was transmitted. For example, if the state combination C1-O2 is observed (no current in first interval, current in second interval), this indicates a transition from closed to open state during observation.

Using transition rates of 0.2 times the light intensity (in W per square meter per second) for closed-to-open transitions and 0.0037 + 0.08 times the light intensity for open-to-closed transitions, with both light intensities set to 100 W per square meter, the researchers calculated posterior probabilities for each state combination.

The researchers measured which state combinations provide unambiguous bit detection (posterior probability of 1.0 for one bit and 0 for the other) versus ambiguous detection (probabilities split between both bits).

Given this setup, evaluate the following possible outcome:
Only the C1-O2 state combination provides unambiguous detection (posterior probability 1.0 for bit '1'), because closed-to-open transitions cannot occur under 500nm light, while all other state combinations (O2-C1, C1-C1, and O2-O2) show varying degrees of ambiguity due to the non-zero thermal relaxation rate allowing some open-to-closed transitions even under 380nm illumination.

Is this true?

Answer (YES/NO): NO